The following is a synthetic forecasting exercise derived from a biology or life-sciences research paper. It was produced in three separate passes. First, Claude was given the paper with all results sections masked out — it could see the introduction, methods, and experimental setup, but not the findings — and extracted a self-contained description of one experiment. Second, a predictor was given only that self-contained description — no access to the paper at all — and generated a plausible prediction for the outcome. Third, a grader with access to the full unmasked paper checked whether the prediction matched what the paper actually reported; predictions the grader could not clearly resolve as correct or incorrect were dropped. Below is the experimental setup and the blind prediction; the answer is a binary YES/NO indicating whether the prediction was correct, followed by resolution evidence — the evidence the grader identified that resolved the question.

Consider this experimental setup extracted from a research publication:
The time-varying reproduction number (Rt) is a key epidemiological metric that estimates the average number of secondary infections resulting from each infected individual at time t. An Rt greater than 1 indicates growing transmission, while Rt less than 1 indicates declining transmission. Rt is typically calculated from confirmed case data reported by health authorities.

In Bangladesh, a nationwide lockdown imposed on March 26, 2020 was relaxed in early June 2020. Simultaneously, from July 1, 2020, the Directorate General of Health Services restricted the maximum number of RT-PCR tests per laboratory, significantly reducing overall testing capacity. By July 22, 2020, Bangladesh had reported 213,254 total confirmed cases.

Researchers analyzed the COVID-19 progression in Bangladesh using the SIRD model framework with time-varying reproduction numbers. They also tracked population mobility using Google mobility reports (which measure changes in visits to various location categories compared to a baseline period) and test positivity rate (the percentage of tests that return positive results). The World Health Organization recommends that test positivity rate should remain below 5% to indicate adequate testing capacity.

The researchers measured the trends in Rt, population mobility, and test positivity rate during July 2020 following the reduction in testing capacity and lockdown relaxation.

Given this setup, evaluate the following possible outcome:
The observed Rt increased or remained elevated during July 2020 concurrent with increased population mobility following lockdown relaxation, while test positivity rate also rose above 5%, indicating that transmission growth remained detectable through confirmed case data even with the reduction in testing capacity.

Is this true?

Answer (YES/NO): NO